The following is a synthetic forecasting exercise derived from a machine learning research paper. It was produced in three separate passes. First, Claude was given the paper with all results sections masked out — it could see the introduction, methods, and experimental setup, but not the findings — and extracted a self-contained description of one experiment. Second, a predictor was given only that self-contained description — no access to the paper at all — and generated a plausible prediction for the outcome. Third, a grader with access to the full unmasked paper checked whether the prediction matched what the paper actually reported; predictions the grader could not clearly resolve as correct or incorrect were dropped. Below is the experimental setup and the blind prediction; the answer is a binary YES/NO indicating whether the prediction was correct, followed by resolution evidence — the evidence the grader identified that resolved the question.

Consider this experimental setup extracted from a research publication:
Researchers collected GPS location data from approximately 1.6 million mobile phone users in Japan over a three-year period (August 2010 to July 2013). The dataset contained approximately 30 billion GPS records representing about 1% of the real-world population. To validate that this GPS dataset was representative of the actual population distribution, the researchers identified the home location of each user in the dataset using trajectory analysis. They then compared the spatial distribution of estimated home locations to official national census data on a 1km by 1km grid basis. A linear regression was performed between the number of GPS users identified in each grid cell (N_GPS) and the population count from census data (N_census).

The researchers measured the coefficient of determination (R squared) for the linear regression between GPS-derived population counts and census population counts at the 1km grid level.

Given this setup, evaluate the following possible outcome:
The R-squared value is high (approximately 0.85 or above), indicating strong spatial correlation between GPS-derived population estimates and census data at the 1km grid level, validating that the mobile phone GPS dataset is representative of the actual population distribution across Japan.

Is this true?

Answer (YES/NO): NO